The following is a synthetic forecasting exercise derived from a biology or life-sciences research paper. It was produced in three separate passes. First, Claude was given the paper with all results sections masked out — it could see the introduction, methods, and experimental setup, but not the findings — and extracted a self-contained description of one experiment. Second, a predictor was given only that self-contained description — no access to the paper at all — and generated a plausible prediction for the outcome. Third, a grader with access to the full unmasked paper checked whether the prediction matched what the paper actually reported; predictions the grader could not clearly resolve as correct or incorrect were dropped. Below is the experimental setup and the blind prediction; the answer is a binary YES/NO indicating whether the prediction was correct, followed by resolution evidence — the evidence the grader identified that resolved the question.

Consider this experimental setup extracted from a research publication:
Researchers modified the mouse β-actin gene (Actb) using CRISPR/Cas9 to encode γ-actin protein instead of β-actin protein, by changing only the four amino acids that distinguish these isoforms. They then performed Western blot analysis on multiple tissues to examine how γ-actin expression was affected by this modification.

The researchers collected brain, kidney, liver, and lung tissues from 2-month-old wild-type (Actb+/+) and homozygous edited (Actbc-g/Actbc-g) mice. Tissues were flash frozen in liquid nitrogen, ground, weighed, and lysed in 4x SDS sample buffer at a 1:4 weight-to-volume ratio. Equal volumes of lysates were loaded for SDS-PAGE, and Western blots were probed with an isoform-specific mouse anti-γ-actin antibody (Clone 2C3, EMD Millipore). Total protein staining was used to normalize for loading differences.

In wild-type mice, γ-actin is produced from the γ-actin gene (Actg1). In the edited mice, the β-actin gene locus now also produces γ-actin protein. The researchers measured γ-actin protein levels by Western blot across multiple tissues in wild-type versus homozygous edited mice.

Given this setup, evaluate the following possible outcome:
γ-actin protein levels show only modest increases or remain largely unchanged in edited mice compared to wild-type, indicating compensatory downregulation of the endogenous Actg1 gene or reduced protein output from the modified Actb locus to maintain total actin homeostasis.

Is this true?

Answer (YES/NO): NO